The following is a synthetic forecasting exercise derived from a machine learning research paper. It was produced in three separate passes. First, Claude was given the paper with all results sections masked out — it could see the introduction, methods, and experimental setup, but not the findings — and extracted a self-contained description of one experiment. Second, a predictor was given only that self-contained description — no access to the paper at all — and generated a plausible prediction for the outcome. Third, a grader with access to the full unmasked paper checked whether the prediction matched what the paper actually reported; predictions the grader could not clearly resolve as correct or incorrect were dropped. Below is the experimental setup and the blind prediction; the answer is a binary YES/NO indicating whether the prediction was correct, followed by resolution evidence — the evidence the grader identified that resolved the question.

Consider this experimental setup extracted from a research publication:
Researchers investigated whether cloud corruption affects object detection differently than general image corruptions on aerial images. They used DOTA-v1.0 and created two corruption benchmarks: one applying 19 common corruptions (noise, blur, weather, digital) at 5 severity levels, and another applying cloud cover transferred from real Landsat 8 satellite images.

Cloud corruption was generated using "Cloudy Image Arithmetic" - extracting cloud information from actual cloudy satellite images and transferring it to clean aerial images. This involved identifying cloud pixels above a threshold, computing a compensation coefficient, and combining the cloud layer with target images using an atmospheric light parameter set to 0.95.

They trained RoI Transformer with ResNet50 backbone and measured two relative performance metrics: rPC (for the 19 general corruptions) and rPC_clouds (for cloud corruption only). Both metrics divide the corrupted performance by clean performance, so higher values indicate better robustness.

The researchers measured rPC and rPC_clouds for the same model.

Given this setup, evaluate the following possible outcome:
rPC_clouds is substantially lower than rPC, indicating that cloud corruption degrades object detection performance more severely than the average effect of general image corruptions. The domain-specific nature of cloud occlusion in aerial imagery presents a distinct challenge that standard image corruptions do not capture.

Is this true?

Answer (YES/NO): NO